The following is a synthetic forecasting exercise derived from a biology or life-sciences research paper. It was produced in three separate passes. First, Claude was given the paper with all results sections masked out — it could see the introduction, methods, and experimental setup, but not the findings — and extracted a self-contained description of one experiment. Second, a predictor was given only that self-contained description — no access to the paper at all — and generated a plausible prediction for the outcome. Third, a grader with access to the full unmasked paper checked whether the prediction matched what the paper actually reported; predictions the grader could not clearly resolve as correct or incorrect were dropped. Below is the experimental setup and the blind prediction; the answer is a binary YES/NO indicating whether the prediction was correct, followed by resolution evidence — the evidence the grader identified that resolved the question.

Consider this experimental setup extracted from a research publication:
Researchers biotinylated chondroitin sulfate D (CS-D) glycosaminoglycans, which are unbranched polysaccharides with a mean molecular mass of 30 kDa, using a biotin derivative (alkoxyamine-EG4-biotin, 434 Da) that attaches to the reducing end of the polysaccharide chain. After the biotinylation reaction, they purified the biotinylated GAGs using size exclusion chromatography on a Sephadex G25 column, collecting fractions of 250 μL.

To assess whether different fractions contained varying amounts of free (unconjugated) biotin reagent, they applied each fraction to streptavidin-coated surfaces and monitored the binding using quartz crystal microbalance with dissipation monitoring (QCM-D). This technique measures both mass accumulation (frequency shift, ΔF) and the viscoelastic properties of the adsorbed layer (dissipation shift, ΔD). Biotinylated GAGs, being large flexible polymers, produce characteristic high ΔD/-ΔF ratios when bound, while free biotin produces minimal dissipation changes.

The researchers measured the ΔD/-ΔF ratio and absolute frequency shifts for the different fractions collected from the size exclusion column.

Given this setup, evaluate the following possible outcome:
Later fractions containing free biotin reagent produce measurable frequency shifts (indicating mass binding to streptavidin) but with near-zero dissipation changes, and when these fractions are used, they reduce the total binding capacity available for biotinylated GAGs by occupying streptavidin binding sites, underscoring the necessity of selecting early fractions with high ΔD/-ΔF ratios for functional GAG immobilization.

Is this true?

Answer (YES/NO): NO